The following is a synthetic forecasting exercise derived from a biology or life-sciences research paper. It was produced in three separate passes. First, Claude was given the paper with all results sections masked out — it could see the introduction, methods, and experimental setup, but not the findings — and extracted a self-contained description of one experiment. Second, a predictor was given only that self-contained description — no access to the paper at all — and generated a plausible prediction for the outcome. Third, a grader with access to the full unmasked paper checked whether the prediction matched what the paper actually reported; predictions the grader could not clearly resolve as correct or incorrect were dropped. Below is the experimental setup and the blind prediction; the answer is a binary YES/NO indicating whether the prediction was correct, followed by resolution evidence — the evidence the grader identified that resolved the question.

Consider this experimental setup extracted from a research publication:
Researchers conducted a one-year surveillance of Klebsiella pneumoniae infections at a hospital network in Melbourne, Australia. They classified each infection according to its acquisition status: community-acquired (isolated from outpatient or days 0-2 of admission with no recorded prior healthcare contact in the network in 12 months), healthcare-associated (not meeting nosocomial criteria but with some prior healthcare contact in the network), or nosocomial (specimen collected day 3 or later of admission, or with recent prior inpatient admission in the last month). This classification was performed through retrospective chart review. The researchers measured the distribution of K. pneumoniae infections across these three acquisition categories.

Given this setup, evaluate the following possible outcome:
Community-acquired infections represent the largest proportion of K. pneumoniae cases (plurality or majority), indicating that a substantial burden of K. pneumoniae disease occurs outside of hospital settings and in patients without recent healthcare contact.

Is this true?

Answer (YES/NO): NO